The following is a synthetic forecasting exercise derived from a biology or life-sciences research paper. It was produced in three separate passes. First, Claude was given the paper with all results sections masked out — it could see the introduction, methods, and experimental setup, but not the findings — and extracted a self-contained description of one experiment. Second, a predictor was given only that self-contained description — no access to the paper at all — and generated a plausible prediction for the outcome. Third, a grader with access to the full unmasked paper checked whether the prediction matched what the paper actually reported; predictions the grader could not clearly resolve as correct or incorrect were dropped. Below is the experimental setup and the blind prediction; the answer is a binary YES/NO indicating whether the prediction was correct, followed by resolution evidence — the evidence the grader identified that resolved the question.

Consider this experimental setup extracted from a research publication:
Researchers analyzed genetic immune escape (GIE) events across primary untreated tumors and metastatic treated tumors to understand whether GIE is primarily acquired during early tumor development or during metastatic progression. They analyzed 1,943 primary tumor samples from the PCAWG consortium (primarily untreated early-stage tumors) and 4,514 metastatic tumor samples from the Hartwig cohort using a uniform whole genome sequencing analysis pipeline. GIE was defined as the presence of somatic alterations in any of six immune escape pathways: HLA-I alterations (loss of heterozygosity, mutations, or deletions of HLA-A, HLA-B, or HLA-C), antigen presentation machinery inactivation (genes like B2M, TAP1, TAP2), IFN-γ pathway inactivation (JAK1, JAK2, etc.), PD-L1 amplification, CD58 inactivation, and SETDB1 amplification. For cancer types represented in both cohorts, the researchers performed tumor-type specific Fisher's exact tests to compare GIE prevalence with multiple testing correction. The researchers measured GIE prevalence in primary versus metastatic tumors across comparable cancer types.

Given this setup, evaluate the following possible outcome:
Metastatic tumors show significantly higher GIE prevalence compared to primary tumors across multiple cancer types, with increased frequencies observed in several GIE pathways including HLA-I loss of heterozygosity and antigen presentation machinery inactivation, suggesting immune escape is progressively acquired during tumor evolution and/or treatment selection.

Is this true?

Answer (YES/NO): NO